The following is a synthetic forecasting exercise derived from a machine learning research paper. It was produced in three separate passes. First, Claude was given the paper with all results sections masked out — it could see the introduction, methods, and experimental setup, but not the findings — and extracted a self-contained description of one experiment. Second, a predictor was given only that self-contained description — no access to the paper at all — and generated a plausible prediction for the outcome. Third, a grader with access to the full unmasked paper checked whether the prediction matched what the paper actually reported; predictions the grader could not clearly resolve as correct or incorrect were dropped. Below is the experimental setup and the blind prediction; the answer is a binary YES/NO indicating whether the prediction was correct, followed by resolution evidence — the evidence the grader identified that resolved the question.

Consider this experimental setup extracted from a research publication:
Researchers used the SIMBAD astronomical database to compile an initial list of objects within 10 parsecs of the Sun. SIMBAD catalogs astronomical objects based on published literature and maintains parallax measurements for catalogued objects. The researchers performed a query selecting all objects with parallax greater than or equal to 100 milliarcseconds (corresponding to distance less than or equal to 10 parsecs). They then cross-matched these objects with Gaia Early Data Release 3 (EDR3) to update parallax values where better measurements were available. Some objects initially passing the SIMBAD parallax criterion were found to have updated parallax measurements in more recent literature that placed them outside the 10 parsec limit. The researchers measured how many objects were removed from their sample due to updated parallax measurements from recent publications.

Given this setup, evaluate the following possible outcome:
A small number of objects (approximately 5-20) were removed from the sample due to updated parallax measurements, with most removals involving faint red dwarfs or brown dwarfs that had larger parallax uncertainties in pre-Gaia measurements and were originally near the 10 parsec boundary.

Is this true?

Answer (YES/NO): YES